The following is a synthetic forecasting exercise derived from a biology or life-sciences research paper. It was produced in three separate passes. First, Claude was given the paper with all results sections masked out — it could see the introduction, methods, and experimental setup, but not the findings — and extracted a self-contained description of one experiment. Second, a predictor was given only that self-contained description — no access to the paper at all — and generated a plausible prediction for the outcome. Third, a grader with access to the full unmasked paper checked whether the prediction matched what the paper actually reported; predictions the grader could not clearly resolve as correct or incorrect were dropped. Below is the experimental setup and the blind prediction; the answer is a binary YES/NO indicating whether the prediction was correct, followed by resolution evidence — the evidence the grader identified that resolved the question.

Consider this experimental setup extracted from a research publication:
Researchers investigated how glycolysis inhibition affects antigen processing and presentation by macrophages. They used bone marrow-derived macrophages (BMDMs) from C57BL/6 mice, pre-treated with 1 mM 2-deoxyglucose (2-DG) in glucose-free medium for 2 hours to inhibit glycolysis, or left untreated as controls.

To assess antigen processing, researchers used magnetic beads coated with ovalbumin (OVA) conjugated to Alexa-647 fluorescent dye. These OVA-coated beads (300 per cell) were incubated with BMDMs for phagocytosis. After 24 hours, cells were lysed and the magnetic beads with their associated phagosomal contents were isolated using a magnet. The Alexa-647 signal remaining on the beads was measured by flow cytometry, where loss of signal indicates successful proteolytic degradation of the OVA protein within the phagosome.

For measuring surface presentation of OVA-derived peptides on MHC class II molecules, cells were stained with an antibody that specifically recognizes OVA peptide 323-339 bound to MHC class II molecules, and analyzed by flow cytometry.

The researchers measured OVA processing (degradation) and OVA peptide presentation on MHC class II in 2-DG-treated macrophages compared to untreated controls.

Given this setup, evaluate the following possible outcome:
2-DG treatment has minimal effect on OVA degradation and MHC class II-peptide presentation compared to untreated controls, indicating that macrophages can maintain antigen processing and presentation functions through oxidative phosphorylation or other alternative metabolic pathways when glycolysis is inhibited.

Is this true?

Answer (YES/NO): NO